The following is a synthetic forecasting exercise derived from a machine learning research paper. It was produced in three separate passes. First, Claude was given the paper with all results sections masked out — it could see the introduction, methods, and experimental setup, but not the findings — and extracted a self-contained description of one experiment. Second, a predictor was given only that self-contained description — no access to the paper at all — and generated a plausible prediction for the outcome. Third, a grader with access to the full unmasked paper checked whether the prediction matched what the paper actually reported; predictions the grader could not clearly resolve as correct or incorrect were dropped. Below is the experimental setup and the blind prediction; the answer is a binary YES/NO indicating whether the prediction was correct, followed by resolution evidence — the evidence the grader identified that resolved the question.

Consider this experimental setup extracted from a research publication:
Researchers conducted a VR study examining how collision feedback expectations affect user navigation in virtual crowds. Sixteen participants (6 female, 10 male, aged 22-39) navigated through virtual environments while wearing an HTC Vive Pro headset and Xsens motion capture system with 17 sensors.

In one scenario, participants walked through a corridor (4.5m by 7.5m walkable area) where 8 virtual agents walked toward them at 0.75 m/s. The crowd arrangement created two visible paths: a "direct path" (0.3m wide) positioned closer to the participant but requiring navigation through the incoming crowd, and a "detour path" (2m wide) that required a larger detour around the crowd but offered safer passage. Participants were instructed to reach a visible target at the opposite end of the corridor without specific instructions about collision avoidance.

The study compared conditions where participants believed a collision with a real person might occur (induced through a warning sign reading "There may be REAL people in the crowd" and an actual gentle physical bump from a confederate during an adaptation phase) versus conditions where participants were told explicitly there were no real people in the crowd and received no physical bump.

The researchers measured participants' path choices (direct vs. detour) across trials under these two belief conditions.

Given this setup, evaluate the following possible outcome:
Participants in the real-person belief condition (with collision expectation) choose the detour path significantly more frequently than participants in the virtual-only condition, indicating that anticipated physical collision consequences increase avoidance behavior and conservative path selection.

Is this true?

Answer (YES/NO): YES